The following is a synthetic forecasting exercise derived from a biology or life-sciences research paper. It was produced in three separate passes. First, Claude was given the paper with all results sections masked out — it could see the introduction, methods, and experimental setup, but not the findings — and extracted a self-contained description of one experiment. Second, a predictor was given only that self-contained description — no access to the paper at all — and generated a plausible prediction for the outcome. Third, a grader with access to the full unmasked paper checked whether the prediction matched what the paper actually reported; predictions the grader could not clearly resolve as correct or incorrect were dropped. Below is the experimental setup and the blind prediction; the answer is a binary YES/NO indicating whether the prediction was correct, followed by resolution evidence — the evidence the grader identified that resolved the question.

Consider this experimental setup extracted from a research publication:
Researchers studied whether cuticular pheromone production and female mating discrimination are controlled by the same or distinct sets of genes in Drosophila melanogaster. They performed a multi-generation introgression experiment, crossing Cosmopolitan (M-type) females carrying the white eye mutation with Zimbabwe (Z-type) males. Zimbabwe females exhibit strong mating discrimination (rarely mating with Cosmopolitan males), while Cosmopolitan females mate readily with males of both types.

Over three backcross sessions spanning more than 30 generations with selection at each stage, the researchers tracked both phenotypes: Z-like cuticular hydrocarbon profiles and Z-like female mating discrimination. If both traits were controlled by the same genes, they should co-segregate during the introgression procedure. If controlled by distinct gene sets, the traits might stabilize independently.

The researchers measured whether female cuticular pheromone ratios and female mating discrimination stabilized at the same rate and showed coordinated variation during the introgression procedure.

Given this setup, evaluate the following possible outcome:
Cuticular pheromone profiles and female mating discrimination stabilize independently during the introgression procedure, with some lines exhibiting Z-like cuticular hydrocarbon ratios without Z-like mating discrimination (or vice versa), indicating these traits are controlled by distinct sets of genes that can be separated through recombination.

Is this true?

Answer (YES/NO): YES